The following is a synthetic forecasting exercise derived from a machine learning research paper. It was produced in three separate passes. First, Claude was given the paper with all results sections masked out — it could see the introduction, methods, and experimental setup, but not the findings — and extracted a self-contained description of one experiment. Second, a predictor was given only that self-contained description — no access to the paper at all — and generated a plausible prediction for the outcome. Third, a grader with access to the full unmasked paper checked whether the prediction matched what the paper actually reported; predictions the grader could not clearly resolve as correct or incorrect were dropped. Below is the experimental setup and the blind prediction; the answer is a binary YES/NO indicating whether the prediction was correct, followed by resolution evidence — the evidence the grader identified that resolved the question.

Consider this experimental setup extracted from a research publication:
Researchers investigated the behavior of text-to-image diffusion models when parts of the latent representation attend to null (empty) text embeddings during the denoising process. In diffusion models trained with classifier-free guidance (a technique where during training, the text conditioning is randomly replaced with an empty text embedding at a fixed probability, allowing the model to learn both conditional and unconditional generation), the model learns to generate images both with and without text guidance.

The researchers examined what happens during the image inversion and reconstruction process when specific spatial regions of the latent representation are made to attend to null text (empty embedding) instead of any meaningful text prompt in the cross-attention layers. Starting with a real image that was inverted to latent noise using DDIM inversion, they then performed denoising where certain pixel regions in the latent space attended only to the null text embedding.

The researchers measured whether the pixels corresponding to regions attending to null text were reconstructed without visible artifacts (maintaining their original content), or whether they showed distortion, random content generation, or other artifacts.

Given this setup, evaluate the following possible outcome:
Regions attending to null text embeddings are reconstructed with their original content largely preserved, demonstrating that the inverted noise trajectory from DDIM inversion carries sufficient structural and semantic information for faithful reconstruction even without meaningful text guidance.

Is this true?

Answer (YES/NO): YES